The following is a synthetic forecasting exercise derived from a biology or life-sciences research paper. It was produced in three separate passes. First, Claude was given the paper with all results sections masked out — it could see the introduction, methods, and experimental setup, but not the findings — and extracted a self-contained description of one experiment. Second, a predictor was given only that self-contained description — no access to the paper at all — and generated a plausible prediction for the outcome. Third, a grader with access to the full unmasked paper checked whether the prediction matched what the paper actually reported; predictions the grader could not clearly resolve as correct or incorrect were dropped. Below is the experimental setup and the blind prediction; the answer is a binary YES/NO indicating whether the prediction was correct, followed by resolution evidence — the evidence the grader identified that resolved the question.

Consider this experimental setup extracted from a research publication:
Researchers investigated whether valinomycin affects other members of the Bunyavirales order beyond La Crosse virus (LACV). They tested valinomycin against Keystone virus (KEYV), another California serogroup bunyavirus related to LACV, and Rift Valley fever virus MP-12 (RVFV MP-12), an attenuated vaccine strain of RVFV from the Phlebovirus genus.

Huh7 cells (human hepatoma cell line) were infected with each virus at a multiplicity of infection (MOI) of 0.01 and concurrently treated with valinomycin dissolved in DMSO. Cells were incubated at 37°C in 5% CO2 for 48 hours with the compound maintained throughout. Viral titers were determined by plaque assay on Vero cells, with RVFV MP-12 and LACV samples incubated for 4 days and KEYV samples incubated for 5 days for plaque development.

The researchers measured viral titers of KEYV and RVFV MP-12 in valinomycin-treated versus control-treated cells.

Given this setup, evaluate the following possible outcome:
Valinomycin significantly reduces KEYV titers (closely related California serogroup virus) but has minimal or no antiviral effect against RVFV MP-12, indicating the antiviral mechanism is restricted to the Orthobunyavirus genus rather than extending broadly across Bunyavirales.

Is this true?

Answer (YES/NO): NO